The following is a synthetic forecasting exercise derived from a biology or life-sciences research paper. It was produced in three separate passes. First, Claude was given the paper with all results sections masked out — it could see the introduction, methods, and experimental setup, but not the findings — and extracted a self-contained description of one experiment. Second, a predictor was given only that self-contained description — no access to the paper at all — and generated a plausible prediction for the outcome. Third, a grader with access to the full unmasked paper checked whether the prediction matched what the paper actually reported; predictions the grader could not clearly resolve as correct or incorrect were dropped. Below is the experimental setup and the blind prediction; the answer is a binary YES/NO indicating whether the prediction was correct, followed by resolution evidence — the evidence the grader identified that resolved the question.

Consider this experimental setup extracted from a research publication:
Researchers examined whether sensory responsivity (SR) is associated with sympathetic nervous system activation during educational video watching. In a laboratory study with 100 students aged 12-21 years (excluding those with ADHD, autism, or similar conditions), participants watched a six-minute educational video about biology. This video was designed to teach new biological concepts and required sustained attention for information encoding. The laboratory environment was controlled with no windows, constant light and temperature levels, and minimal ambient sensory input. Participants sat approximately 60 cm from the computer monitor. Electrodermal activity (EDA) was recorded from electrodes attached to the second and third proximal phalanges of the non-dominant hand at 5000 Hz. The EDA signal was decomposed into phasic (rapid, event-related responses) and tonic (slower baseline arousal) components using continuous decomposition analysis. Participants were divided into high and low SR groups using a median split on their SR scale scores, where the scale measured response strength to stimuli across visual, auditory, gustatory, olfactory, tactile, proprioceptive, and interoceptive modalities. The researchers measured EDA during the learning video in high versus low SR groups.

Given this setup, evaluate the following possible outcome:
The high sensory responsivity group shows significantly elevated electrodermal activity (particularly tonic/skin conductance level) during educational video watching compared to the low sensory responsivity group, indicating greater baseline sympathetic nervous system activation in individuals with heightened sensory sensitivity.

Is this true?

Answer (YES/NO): NO